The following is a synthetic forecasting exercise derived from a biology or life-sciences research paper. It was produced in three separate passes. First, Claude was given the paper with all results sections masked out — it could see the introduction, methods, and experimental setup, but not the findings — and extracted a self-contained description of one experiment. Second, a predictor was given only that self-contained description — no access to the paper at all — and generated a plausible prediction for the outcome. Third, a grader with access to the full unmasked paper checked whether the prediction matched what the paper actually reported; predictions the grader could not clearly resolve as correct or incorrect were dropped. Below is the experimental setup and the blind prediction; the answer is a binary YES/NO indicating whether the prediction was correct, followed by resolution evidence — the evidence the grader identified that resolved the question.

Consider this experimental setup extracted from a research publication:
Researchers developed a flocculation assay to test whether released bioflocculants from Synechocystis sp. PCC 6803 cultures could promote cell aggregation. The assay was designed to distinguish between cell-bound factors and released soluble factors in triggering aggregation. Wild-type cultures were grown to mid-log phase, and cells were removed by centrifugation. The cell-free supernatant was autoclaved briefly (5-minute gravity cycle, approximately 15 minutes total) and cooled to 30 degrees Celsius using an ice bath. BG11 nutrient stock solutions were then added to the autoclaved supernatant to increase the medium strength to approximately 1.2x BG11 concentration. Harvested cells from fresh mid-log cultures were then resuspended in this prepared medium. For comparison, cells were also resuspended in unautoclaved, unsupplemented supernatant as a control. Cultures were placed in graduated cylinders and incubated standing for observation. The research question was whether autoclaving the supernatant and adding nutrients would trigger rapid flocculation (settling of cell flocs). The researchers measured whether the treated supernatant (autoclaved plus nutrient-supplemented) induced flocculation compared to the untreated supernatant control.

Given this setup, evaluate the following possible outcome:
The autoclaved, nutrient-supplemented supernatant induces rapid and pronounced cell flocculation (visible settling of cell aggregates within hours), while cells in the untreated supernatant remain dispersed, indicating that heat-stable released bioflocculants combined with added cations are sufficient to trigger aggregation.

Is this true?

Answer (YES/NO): NO